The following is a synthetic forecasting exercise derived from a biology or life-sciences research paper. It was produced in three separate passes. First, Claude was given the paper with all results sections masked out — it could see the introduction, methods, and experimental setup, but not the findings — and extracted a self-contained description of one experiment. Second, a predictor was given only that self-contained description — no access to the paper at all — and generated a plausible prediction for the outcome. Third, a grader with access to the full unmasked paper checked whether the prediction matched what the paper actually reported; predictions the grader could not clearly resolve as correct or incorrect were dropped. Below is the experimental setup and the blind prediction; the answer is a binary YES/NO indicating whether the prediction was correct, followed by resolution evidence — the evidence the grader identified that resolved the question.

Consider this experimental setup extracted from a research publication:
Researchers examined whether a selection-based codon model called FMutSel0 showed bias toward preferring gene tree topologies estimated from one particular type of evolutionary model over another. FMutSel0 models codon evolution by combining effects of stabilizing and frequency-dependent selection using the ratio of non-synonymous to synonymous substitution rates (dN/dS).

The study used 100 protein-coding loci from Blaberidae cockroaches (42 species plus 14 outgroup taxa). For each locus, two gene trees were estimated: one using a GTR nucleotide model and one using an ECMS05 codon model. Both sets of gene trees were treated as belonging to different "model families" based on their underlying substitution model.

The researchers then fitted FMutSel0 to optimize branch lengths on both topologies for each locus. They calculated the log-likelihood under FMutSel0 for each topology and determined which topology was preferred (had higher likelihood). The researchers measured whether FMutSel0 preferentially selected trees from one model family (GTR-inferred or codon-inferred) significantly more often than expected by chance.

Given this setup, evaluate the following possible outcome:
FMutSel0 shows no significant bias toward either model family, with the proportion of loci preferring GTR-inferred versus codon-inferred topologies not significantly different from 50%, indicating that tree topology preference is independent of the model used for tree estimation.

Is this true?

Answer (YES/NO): NO